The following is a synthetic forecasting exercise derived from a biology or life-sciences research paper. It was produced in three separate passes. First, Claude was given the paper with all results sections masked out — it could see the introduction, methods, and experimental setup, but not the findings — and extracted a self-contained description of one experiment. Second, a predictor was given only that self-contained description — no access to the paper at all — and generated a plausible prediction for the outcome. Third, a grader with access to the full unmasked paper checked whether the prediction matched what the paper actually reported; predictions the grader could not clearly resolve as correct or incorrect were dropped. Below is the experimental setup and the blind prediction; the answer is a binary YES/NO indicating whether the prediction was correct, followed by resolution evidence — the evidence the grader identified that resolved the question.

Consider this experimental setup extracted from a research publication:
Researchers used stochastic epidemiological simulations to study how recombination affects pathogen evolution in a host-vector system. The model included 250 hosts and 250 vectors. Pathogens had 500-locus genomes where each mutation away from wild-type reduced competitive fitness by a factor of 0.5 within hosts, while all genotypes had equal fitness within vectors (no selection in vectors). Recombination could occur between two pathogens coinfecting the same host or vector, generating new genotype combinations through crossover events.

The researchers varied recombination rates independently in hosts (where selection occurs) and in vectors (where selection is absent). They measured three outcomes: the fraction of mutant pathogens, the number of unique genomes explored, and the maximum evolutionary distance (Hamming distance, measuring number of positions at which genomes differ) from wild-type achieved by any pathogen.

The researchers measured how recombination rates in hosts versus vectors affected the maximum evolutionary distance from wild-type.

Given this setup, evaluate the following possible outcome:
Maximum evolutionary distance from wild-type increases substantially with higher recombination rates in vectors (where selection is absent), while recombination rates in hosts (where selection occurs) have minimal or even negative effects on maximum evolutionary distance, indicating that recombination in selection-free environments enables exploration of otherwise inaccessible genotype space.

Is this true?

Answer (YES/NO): NO